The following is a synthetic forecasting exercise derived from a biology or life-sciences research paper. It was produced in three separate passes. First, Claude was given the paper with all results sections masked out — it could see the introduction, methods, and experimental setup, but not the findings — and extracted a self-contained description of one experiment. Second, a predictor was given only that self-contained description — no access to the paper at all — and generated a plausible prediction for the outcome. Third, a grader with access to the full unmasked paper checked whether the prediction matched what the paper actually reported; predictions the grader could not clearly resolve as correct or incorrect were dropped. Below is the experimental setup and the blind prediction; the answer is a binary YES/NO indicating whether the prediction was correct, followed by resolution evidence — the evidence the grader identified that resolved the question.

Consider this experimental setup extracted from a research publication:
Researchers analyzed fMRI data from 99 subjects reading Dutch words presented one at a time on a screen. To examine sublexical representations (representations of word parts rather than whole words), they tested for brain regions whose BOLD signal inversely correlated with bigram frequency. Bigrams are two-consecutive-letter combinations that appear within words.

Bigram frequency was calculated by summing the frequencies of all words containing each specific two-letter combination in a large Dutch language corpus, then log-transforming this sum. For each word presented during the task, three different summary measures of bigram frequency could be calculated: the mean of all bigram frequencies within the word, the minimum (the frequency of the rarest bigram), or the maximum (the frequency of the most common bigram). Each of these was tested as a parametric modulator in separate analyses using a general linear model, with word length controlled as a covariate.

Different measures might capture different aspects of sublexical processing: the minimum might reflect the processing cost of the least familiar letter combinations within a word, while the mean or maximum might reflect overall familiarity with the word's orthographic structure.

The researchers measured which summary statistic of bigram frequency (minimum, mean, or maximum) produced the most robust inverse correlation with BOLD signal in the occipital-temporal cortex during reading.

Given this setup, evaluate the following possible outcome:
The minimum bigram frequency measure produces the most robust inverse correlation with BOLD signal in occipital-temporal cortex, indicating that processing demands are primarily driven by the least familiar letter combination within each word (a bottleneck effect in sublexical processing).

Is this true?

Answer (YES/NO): YES